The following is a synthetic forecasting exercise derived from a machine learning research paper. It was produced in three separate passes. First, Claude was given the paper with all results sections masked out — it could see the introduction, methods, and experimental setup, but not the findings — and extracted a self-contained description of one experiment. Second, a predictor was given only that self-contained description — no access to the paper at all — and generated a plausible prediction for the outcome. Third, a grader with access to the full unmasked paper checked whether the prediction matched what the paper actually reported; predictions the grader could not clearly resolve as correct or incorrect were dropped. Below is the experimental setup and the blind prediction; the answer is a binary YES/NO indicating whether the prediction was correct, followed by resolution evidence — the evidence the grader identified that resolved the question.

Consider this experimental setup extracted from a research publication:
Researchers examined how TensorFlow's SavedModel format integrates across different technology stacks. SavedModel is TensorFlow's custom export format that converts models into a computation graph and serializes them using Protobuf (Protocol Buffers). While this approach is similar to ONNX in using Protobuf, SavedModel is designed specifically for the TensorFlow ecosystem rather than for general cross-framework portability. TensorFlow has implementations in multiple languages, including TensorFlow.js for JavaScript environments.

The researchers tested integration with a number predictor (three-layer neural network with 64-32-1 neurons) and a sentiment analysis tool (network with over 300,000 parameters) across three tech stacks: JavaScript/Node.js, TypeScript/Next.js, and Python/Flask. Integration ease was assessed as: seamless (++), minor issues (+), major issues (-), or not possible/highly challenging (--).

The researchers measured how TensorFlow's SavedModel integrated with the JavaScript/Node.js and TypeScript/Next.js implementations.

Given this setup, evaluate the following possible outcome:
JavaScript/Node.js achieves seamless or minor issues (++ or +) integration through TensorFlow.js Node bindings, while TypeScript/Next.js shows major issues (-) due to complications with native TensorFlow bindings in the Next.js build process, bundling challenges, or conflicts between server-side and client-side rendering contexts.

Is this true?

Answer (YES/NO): NO